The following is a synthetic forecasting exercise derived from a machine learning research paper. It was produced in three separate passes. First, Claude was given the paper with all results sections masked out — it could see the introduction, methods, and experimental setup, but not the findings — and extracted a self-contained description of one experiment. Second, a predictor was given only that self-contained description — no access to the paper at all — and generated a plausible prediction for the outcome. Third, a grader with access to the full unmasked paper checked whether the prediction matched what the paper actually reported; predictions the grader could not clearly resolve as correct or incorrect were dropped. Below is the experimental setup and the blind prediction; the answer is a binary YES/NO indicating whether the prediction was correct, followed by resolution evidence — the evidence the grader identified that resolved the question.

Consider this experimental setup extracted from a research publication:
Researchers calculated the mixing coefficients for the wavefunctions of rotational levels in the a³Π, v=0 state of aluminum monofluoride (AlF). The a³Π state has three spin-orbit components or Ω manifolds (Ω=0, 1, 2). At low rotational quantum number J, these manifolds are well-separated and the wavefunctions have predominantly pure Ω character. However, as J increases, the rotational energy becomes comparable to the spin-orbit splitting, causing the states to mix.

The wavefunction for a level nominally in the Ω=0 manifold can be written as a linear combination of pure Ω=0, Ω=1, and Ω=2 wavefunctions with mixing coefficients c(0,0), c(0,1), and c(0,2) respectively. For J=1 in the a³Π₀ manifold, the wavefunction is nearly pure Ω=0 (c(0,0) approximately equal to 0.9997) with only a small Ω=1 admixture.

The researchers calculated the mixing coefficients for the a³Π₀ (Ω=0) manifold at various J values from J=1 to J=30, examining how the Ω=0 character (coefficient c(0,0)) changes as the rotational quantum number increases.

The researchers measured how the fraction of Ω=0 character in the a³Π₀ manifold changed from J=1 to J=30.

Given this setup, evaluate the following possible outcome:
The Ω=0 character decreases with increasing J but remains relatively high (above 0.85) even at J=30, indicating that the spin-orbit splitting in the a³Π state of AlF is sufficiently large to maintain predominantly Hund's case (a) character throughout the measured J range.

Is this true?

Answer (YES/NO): NO